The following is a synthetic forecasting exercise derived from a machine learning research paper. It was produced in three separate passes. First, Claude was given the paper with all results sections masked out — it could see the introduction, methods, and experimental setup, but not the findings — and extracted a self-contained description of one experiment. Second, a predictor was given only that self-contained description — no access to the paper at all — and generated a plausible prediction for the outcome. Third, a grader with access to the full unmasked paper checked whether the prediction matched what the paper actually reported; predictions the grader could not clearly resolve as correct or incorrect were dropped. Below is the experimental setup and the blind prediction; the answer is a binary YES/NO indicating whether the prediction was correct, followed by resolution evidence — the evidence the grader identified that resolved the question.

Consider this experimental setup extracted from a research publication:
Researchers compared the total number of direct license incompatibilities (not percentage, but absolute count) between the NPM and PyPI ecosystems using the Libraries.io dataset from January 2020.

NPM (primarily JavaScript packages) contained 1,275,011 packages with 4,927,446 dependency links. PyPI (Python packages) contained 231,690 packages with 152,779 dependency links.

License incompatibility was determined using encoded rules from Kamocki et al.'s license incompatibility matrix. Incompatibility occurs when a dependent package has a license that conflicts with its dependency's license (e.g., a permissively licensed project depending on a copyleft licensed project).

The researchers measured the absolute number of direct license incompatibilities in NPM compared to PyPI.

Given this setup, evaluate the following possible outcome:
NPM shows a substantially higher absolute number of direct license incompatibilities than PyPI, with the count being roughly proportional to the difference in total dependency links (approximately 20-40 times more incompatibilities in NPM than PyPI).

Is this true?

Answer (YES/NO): NO